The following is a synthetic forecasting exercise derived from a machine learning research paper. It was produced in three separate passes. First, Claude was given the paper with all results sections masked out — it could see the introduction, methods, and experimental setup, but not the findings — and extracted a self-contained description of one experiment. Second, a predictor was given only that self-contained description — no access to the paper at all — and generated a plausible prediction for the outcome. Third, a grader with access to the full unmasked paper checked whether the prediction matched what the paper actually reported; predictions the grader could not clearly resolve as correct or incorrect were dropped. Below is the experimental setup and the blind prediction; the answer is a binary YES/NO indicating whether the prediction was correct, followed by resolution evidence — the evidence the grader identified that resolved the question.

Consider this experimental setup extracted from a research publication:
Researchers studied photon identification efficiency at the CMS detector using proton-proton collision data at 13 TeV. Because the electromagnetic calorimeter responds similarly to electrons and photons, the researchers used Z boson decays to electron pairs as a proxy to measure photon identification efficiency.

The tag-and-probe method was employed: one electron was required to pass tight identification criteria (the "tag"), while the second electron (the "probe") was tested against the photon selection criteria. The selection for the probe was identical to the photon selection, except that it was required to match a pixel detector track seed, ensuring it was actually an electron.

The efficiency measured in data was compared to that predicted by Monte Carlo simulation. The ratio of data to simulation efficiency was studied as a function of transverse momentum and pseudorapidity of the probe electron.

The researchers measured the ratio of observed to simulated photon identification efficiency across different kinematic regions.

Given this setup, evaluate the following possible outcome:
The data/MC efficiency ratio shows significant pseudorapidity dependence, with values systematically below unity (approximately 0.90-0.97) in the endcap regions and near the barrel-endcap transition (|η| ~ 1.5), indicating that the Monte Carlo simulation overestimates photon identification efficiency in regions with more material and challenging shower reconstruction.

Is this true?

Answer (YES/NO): NO